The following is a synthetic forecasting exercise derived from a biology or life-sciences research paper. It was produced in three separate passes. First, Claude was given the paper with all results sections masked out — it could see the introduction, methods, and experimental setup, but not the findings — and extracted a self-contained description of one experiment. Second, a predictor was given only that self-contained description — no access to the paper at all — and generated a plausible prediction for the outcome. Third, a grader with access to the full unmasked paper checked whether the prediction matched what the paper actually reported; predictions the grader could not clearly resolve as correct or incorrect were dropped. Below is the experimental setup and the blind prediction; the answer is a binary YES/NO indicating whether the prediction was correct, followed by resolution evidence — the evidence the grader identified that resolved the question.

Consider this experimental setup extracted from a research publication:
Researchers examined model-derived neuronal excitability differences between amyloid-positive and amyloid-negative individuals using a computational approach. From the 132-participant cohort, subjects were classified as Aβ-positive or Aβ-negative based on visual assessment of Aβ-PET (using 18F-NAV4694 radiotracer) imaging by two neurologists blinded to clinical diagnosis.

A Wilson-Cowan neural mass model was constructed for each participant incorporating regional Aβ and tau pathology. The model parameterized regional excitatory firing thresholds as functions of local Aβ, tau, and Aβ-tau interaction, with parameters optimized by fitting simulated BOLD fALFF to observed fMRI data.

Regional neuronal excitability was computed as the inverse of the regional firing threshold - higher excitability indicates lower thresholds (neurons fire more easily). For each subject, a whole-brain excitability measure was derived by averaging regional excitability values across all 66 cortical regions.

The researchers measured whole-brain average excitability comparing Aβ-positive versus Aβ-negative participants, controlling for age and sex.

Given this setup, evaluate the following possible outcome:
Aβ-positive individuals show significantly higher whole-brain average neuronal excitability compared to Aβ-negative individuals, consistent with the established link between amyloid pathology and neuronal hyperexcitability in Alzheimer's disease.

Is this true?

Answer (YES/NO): YES